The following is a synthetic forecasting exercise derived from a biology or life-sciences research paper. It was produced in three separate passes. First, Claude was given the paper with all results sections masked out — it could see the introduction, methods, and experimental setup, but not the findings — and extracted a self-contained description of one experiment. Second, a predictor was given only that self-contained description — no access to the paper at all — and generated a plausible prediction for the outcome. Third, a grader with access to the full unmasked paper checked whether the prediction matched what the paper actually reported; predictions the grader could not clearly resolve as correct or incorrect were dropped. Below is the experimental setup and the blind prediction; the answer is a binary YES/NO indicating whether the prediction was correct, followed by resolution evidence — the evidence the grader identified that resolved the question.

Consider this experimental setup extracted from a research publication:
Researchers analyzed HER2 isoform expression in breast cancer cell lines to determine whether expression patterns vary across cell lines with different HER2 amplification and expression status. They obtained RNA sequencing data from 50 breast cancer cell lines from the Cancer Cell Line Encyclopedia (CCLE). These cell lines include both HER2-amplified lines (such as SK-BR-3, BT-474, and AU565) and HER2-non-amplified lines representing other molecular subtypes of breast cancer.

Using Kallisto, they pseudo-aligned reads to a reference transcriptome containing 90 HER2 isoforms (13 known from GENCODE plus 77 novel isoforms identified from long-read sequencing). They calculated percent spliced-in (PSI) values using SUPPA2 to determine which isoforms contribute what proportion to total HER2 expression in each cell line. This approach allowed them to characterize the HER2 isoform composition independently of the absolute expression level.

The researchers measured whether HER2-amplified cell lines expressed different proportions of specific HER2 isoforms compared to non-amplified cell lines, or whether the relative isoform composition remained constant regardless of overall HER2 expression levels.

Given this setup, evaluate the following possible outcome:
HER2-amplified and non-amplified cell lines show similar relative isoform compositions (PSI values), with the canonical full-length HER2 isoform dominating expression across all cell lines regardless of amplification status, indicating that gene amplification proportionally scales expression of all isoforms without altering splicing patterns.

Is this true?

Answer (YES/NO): NO